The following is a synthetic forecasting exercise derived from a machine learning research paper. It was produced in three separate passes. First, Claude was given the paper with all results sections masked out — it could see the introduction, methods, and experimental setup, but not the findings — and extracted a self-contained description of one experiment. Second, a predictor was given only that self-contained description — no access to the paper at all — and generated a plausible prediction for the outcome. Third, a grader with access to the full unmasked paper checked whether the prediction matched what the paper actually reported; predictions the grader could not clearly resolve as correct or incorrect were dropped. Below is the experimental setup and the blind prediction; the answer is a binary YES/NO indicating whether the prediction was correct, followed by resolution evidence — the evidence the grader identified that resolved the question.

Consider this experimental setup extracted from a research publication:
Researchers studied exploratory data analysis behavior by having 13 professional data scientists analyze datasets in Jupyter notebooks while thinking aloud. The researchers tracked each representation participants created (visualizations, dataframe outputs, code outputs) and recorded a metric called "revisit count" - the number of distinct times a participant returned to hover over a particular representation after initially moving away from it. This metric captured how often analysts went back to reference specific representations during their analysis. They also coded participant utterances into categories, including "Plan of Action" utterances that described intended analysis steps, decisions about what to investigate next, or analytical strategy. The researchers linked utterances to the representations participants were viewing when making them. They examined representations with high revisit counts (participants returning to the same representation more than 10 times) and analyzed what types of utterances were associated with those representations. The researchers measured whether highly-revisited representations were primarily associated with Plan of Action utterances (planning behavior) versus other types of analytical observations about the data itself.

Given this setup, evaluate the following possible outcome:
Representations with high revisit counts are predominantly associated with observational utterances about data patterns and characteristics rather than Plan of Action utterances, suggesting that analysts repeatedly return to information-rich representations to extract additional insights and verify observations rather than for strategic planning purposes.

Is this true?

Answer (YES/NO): NO